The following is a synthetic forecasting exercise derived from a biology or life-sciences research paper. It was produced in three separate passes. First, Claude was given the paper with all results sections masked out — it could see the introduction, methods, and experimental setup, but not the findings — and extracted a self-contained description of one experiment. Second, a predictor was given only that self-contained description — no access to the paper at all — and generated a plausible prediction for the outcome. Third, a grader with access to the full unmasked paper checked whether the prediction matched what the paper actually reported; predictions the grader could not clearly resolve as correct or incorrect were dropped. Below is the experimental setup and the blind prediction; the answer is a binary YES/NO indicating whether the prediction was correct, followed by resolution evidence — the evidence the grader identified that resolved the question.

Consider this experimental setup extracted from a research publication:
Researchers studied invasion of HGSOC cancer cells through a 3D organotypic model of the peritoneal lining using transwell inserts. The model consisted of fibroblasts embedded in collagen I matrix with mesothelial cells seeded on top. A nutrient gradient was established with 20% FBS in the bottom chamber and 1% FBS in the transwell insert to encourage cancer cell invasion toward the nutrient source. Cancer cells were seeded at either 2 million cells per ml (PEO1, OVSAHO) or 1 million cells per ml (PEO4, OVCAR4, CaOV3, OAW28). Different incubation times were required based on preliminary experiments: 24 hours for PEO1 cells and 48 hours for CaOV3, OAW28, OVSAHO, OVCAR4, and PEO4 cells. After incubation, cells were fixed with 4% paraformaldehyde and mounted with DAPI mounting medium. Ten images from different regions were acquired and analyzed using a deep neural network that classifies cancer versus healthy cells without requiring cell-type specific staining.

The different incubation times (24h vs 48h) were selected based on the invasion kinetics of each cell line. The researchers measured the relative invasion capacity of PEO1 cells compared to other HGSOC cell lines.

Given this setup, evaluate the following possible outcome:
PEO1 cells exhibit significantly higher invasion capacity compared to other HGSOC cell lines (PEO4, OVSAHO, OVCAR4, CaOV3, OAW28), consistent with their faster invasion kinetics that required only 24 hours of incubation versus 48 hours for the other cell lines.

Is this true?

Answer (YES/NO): NO